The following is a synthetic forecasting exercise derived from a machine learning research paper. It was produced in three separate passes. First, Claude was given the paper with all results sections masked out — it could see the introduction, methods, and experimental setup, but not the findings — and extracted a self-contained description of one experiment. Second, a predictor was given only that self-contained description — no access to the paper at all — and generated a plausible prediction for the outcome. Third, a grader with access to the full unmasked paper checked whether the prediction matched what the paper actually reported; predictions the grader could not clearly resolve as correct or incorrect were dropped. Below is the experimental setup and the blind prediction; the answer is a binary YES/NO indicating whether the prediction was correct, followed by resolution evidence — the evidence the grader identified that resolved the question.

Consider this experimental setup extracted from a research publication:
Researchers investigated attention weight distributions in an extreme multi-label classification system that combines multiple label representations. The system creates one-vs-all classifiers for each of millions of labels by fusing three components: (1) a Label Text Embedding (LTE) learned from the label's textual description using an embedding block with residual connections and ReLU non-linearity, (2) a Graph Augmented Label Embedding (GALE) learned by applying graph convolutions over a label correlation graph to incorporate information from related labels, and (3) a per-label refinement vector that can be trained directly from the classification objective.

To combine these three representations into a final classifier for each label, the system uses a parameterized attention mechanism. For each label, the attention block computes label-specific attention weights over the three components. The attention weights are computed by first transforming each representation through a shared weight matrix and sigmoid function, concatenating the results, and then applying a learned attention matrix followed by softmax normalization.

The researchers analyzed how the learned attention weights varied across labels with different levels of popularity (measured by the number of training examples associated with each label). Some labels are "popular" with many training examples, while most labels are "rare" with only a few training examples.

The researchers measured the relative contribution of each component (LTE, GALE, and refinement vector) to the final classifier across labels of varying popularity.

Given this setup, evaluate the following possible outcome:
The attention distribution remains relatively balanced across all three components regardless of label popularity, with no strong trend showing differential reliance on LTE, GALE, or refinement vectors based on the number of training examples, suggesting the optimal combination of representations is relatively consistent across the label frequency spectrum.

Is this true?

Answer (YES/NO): NO